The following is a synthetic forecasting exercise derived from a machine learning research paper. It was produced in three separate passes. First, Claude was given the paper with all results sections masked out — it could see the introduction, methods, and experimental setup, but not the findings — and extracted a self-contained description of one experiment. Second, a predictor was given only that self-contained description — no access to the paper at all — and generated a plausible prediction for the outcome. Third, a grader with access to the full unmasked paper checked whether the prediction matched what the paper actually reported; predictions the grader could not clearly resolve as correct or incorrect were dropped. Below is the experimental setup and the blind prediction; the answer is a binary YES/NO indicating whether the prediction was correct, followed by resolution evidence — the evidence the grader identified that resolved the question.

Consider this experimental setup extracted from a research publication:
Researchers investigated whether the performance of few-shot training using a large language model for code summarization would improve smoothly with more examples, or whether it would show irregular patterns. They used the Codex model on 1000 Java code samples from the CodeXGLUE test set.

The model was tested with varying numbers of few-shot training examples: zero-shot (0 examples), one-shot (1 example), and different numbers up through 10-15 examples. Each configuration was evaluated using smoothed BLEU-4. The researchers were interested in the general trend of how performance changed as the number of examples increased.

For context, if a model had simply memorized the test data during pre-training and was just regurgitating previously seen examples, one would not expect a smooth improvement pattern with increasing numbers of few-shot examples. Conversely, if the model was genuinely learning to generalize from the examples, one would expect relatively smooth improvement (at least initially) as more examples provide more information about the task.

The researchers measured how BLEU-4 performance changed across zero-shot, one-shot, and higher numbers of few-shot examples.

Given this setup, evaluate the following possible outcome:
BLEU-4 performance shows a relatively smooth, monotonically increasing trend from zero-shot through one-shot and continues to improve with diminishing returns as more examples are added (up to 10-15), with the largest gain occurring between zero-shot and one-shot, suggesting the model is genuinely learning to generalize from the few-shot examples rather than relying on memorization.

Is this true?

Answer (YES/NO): NO